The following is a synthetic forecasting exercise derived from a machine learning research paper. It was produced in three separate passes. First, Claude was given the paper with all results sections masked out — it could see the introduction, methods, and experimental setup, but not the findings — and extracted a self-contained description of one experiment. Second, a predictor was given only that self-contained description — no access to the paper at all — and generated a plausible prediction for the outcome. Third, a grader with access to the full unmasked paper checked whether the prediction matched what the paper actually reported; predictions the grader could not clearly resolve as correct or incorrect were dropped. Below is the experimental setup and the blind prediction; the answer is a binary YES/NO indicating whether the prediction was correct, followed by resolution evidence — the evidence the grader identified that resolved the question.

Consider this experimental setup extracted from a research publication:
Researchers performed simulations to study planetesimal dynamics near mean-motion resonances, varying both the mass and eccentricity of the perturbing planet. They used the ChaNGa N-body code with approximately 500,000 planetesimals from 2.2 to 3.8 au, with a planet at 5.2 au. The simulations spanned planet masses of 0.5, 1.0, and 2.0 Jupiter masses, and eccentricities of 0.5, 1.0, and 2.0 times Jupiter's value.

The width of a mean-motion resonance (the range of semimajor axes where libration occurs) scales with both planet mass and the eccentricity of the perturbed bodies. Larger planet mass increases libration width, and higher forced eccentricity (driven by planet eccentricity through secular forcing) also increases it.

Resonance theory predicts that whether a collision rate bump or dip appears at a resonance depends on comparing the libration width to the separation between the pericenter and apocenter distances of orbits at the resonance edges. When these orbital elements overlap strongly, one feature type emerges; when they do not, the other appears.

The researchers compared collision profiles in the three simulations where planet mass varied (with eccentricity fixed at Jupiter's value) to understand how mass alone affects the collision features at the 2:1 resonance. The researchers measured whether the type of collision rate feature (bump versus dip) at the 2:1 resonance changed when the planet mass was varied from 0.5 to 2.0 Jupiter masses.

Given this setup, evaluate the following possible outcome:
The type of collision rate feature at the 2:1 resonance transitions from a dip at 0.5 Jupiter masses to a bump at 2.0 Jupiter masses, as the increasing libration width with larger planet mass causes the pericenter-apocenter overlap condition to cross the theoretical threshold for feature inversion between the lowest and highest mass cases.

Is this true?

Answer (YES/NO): NO